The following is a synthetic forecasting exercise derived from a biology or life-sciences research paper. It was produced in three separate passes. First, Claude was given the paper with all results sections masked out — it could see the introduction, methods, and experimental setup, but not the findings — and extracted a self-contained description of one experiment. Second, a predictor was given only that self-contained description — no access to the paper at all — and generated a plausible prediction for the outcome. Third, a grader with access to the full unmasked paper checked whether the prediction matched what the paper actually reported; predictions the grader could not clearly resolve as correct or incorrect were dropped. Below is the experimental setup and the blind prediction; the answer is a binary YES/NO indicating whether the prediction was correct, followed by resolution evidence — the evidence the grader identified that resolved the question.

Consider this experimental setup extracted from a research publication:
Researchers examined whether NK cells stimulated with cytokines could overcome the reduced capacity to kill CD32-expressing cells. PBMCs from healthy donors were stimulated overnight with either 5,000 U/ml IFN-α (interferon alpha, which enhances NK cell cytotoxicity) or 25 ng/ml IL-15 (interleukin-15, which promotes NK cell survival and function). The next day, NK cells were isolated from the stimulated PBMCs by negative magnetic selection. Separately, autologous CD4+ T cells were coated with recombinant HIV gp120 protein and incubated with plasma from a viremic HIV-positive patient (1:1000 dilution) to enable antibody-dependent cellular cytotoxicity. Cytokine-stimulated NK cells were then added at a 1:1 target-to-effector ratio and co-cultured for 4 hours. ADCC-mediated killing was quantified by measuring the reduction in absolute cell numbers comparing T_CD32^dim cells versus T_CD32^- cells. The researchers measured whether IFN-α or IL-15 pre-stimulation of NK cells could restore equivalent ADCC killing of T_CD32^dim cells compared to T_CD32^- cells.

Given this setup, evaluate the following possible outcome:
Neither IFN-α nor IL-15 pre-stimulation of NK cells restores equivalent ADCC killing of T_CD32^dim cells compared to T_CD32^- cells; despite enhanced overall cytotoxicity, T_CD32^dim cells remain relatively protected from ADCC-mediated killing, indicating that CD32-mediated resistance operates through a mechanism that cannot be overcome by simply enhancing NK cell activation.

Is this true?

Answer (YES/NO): YES